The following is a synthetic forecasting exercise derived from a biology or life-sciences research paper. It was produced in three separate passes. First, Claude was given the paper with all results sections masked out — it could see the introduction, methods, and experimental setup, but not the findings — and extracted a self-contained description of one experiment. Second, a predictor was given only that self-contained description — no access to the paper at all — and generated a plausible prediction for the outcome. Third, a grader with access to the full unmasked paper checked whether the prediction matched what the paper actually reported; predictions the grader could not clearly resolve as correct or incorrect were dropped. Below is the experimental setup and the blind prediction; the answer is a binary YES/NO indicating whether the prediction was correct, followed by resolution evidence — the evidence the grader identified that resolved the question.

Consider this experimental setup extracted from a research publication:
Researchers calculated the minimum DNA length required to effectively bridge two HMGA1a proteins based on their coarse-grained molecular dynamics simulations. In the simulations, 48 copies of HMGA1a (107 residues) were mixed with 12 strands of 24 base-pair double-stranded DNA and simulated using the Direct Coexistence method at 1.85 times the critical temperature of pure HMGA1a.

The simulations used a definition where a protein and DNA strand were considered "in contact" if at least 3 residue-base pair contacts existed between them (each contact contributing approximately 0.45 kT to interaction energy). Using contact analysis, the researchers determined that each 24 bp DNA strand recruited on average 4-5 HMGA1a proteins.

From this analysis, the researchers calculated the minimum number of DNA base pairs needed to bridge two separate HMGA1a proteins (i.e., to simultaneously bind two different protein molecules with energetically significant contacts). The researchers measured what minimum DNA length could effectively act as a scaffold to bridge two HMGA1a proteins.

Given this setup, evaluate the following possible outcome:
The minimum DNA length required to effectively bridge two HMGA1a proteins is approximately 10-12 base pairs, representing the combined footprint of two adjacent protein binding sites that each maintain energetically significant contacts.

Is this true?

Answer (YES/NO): YES